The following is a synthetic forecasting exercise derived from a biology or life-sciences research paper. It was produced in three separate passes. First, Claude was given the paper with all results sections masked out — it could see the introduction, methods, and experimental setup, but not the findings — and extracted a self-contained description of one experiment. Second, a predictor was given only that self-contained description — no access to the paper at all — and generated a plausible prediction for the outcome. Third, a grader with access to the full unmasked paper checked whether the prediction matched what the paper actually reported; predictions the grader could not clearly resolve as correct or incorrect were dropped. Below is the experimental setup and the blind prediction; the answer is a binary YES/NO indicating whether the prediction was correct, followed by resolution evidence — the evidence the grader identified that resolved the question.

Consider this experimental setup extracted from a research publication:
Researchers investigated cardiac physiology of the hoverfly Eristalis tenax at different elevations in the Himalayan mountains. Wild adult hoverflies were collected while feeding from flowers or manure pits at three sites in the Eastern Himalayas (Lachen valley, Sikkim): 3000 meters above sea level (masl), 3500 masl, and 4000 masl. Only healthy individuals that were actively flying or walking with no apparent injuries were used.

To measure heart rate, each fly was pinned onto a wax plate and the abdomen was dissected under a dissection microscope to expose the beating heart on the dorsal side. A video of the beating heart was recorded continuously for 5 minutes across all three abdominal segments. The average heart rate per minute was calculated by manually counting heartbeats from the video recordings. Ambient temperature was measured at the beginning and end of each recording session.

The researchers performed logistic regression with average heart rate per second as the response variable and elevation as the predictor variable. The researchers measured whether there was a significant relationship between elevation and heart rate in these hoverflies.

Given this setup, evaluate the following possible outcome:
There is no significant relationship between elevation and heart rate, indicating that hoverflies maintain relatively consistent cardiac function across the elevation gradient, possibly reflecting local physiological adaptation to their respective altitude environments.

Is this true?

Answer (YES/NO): YES